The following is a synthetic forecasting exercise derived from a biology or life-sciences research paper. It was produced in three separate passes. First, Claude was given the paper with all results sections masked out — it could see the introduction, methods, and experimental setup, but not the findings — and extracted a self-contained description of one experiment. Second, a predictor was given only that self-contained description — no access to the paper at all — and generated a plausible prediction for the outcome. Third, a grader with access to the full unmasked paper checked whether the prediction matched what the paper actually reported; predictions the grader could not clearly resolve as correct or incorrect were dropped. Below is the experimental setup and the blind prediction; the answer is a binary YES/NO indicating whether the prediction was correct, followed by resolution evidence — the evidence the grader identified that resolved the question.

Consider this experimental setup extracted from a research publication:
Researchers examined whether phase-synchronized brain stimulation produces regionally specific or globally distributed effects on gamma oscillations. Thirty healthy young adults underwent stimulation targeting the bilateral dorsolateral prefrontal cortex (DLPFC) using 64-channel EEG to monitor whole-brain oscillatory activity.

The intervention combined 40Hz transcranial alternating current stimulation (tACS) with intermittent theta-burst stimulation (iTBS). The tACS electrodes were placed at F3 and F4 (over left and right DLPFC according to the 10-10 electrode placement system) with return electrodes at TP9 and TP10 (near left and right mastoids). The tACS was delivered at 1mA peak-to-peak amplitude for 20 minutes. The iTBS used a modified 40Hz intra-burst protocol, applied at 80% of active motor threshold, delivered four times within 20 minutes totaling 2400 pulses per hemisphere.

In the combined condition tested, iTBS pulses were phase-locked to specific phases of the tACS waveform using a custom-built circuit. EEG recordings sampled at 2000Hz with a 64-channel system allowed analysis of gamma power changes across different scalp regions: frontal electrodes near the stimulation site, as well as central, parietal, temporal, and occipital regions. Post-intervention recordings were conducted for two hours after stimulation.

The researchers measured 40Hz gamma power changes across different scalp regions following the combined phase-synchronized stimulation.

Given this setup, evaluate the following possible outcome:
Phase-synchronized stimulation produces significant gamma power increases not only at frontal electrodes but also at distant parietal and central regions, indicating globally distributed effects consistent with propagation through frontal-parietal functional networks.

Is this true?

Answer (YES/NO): YES